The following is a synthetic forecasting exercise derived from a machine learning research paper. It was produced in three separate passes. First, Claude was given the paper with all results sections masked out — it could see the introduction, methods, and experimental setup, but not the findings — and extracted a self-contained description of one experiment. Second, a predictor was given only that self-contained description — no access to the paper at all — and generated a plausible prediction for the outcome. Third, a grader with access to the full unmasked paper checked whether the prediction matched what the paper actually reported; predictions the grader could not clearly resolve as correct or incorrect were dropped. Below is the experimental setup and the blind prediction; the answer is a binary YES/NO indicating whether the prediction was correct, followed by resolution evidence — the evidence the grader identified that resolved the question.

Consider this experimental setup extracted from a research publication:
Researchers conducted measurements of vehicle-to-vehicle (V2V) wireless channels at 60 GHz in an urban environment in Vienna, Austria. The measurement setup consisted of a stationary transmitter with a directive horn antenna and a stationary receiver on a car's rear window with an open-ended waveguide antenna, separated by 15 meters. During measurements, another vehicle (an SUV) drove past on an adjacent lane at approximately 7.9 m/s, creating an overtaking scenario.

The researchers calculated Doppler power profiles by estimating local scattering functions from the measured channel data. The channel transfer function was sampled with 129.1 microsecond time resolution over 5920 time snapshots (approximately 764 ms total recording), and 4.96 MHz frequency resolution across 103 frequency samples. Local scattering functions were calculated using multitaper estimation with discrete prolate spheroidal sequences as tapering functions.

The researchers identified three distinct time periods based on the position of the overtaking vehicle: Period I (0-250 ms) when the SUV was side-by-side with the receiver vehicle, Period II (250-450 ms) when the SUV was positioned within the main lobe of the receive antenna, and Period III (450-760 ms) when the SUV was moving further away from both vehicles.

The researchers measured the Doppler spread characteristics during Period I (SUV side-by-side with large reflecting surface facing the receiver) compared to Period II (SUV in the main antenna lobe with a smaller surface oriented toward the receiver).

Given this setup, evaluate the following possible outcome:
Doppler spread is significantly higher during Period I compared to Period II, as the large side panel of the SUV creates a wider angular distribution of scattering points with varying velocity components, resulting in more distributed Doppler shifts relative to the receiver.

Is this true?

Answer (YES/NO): YES